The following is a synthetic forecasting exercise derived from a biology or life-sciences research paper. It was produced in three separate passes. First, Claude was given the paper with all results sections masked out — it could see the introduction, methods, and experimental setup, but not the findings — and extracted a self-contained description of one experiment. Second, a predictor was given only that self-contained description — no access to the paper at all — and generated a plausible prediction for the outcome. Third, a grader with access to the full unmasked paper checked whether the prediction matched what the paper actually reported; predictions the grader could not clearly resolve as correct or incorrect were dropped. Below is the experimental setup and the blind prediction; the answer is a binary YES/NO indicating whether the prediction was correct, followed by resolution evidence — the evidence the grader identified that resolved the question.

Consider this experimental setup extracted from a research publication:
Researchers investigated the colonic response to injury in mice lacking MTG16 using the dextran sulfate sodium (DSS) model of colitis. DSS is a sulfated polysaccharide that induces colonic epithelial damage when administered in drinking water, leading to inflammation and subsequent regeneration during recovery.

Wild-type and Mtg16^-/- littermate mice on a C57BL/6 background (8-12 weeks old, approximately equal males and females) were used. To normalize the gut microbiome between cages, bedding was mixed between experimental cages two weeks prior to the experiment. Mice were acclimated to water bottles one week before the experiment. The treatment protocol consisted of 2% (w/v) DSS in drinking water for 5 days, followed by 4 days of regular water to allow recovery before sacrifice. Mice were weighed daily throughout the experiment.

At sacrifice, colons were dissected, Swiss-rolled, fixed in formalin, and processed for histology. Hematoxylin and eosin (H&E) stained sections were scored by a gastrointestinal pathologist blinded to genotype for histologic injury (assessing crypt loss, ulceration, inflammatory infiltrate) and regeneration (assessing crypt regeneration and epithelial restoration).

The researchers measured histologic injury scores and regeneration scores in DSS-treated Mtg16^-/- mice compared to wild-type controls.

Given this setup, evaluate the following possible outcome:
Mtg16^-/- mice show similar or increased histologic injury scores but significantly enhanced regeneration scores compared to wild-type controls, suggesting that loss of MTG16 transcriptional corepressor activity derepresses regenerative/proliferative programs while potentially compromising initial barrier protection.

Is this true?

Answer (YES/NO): NO